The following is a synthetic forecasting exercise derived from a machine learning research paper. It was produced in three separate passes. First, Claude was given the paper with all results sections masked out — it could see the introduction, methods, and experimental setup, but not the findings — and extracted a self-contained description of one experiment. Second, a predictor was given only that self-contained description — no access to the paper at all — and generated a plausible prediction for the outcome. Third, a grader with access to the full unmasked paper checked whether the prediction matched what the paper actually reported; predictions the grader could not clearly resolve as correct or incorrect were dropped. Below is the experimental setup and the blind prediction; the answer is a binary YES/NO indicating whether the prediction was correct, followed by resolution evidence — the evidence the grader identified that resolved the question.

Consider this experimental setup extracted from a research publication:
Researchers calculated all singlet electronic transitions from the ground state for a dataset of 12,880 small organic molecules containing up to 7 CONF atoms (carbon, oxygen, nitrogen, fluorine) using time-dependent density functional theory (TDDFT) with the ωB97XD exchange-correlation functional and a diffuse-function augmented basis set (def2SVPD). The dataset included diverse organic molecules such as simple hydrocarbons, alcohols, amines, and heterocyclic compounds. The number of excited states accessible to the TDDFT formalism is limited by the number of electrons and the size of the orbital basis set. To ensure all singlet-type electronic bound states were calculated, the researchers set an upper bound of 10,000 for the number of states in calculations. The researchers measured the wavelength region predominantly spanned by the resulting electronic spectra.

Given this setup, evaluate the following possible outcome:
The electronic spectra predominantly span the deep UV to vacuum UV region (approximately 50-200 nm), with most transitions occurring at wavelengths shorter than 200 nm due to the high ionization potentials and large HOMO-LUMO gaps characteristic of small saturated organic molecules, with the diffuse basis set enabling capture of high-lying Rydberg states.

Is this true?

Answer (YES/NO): NO